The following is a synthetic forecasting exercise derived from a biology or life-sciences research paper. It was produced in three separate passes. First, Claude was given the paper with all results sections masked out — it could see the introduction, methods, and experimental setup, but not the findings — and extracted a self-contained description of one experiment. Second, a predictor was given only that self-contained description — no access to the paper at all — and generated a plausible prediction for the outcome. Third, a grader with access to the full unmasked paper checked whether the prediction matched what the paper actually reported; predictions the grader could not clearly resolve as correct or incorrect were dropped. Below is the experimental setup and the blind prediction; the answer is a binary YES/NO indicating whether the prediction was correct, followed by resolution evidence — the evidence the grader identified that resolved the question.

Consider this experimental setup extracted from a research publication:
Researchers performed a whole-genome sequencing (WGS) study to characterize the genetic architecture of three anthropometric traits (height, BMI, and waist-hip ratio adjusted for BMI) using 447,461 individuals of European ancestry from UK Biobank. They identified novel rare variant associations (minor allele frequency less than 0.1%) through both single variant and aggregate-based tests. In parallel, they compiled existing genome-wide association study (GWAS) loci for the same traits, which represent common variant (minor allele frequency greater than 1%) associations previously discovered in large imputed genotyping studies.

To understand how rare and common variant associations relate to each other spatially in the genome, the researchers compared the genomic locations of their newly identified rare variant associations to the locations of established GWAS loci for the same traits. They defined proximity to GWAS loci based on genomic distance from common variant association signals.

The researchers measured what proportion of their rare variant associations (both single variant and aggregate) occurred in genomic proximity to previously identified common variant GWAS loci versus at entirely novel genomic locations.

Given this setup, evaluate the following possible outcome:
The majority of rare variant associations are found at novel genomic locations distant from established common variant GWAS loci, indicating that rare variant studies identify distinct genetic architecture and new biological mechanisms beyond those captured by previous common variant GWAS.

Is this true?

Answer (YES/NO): NO